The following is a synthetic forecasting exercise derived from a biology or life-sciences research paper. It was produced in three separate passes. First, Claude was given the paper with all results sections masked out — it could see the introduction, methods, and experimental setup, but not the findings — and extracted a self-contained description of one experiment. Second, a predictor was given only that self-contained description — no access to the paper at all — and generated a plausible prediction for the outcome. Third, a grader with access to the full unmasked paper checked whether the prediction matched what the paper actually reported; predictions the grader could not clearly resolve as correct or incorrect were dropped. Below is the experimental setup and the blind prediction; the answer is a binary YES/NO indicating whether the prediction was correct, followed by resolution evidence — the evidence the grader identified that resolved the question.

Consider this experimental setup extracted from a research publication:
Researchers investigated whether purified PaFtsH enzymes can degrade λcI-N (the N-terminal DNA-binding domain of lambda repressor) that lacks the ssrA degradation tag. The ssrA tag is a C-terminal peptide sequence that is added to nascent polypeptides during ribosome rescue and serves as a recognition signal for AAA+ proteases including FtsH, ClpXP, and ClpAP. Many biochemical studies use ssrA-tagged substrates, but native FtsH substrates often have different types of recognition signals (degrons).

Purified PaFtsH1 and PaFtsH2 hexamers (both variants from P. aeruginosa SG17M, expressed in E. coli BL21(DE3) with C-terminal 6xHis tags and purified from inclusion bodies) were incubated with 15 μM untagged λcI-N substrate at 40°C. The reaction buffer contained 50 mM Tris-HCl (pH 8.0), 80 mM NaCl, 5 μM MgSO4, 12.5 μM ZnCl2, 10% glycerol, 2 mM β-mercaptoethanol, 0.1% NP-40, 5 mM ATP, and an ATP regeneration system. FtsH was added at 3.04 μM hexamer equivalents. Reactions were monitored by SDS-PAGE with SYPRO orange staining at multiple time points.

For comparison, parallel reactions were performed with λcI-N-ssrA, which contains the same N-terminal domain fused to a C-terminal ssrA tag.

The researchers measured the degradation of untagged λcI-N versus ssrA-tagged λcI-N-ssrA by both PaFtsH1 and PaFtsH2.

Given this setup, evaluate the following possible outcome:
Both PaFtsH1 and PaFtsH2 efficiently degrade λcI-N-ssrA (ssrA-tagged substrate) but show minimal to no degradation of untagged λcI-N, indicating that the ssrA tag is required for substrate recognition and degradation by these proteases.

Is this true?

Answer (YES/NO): NO